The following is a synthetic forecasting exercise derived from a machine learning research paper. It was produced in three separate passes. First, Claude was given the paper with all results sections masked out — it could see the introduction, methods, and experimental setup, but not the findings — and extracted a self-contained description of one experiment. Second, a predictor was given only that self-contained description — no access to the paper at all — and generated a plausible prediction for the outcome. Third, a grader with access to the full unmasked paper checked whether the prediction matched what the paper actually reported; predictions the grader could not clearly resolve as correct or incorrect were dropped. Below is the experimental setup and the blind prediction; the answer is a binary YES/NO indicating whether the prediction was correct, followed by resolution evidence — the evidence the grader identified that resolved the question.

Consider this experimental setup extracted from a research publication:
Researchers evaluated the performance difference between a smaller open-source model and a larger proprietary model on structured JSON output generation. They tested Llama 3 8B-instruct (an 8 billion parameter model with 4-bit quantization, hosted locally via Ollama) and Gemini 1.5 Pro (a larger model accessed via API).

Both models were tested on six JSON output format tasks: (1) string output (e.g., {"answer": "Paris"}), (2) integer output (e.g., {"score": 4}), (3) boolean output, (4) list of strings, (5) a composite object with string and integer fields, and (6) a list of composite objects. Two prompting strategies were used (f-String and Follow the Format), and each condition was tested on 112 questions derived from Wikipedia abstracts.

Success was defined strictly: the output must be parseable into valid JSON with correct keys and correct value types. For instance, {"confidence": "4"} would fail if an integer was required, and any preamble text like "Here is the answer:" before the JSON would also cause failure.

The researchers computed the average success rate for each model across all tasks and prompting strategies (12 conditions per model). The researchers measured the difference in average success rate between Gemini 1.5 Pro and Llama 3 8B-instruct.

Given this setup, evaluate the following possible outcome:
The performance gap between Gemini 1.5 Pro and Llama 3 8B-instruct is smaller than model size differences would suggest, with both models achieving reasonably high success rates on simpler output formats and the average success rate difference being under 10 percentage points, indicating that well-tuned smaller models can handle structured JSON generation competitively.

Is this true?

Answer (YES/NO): NO